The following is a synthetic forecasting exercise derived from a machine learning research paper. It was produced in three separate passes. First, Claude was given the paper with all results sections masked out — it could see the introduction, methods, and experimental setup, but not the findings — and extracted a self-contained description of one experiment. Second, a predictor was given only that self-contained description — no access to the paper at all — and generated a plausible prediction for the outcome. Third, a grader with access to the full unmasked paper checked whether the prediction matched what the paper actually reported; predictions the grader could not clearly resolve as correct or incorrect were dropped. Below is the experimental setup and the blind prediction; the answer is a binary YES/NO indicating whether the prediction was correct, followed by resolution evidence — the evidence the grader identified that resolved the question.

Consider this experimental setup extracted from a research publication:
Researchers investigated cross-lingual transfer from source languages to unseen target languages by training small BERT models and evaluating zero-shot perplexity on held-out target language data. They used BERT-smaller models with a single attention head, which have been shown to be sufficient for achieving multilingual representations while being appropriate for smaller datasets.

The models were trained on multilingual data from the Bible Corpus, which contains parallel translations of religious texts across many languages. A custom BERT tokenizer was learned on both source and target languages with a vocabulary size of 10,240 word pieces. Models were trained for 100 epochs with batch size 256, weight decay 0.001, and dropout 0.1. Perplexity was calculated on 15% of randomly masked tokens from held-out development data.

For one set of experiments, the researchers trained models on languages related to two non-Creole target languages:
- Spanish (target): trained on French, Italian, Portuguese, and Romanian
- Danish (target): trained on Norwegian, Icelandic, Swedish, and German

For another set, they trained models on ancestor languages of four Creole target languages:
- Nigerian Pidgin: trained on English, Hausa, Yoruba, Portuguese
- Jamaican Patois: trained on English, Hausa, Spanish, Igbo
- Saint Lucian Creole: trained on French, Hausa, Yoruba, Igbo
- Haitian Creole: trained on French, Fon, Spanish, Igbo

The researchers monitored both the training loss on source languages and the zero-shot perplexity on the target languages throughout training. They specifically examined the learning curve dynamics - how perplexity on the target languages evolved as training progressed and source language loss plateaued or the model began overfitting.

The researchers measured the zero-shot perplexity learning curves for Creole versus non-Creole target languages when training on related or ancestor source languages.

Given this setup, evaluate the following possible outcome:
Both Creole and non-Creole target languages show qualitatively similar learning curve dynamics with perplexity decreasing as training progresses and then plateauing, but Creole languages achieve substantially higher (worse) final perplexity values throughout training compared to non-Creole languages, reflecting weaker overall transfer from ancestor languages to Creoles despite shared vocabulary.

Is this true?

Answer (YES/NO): NO